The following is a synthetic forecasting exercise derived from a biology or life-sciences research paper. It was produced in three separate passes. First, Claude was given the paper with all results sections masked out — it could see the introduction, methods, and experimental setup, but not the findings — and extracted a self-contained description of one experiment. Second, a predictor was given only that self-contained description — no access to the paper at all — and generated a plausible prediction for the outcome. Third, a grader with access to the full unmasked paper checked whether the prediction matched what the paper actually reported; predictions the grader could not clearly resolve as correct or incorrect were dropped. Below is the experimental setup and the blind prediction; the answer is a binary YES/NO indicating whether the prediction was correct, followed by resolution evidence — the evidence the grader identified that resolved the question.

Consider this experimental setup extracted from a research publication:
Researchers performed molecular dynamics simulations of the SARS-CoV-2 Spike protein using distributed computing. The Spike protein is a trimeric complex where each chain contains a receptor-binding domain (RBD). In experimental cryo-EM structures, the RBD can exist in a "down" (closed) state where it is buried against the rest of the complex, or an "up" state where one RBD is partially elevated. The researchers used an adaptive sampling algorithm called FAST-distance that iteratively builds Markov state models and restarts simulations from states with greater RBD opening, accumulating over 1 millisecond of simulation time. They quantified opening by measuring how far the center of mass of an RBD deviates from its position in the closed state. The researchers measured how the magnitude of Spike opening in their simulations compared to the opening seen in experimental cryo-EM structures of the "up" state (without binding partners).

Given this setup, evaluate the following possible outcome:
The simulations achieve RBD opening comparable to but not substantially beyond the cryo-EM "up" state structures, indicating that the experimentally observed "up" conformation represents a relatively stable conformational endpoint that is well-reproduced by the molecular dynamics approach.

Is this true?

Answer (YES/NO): NO